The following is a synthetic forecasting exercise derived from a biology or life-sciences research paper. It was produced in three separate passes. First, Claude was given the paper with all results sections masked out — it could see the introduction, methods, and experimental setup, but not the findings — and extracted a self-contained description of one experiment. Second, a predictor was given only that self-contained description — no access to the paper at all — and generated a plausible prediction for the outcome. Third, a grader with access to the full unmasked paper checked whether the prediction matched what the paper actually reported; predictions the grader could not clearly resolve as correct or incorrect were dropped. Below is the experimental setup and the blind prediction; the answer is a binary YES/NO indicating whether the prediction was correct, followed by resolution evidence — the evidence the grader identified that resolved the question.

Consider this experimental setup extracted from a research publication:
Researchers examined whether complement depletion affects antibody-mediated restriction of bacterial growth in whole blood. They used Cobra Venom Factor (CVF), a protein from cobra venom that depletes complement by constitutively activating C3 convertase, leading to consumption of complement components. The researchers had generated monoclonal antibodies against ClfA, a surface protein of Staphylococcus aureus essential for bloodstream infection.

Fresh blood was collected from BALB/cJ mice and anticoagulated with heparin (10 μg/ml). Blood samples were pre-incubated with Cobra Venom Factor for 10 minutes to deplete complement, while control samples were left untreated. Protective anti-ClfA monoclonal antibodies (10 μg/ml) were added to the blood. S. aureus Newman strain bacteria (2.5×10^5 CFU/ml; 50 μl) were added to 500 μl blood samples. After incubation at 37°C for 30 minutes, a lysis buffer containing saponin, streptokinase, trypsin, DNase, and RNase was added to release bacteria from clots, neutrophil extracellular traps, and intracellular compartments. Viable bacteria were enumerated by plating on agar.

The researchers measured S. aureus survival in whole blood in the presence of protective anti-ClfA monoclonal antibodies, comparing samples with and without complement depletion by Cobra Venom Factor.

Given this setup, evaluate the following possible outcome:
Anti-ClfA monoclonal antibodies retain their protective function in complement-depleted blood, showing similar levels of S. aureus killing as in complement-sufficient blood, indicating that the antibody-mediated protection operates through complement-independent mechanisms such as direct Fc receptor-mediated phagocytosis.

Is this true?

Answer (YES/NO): NO